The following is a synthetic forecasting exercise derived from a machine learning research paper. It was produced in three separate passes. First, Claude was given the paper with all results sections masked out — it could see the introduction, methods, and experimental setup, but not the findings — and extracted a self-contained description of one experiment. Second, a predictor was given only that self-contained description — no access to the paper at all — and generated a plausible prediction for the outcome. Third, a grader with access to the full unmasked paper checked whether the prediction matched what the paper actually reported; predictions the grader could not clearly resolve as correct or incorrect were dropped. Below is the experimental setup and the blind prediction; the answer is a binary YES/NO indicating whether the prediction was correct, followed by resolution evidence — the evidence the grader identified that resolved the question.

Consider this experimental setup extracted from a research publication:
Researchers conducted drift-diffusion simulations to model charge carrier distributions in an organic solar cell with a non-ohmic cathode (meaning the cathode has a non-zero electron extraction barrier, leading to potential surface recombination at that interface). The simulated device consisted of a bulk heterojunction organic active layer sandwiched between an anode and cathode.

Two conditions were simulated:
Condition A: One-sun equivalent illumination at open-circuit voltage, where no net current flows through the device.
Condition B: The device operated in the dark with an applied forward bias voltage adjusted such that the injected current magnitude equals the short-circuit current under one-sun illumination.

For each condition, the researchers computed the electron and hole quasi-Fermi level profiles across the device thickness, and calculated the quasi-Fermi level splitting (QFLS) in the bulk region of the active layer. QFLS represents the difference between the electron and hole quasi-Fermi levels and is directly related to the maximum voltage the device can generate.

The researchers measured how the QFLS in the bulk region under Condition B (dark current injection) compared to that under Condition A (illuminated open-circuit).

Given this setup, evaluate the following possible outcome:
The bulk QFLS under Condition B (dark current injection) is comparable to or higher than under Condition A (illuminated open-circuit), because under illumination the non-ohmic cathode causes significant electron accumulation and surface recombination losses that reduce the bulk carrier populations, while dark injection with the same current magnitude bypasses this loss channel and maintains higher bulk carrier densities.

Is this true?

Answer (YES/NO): NO